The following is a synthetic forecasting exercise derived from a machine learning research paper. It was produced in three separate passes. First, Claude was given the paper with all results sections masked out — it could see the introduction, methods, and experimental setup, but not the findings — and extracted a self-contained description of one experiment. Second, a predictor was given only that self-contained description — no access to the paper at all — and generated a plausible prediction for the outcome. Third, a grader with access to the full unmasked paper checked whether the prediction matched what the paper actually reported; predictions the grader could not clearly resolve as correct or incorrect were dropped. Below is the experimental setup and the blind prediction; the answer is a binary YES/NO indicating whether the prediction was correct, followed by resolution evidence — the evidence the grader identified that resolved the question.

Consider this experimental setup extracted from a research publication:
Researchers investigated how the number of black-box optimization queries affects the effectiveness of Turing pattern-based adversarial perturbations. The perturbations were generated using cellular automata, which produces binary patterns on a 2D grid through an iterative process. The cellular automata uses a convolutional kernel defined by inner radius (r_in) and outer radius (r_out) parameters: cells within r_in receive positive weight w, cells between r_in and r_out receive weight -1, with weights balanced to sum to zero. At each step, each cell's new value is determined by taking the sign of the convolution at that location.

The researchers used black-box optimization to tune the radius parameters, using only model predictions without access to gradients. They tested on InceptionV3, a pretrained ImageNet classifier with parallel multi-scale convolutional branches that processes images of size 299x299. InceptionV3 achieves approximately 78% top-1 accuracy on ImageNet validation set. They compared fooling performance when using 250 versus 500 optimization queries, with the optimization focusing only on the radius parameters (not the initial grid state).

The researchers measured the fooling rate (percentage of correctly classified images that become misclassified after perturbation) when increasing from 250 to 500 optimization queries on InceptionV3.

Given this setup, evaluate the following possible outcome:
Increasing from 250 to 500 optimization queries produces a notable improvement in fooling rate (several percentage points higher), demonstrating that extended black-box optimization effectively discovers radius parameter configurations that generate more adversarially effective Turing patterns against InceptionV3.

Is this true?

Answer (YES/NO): NO